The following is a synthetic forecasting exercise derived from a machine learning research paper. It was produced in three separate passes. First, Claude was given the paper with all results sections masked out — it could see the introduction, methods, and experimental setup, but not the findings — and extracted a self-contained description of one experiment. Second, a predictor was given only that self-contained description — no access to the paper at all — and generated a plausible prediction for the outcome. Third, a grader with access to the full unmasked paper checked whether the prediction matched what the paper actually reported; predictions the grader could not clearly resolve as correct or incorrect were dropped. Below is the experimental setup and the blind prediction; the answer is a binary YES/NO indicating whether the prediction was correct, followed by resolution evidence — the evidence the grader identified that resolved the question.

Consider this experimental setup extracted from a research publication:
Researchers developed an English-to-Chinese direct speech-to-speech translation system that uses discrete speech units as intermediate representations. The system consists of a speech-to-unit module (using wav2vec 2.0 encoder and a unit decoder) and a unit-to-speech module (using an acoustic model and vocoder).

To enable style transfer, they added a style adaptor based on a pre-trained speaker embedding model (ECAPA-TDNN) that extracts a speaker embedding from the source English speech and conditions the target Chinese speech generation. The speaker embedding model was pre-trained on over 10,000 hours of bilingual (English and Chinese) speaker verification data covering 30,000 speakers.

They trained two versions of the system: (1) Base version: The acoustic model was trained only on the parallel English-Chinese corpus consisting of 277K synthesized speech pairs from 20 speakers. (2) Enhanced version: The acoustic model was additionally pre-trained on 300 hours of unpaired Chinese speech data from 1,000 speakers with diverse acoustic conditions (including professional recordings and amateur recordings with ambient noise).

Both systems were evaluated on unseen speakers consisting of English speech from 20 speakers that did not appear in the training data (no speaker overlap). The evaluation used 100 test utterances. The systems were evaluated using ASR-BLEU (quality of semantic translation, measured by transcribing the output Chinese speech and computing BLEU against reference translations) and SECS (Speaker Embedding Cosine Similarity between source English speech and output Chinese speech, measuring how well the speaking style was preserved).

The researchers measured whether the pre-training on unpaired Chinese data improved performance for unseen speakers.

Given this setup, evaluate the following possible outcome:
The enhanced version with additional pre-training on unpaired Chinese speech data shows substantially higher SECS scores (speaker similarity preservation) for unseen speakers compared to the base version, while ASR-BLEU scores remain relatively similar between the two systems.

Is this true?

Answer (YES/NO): NO